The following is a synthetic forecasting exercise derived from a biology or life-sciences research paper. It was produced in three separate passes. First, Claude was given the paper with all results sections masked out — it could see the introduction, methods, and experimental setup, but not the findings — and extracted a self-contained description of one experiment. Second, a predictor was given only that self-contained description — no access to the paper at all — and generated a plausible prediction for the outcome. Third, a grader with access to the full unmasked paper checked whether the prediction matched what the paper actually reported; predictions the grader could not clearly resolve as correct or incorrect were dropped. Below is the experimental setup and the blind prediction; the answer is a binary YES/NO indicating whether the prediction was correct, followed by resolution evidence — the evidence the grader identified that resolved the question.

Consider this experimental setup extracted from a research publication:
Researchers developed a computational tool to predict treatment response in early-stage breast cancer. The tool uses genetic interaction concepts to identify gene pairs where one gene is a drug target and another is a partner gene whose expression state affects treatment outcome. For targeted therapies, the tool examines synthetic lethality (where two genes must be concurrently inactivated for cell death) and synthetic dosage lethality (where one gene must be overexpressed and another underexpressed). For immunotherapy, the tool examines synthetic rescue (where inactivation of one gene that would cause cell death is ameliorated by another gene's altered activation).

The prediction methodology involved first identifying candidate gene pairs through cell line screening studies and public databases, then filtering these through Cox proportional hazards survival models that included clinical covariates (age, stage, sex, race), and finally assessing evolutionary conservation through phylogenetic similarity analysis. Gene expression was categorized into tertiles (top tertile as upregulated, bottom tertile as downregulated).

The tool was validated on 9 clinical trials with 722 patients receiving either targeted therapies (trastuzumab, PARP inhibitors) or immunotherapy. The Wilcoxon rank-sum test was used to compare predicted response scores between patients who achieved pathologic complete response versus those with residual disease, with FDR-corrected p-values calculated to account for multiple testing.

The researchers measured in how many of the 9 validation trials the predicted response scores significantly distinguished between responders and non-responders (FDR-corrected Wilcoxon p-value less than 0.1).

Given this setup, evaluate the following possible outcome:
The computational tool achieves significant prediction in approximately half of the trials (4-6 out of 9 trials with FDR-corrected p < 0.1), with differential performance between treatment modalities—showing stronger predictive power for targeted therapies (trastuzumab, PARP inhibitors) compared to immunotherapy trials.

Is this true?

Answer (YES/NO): NO